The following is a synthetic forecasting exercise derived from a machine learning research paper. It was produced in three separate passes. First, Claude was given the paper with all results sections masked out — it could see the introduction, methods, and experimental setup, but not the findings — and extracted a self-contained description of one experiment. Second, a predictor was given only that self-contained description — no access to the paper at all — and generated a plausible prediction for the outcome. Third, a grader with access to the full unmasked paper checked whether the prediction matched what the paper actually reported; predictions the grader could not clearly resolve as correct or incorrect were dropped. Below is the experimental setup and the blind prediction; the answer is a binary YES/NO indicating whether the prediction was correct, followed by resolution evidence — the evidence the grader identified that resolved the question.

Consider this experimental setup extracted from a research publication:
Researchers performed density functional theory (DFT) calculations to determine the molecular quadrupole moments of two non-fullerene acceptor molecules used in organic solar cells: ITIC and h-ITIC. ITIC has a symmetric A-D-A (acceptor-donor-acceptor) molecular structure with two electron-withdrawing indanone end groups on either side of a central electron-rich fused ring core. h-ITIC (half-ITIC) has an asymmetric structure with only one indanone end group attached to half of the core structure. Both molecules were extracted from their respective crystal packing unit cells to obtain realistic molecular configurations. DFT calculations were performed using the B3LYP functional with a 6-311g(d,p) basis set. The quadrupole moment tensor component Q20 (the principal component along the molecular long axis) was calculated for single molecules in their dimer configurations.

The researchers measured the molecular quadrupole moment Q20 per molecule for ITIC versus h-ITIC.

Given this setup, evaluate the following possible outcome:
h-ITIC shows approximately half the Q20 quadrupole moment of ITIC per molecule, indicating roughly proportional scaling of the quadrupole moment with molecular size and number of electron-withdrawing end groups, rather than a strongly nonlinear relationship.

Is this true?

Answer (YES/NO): NO